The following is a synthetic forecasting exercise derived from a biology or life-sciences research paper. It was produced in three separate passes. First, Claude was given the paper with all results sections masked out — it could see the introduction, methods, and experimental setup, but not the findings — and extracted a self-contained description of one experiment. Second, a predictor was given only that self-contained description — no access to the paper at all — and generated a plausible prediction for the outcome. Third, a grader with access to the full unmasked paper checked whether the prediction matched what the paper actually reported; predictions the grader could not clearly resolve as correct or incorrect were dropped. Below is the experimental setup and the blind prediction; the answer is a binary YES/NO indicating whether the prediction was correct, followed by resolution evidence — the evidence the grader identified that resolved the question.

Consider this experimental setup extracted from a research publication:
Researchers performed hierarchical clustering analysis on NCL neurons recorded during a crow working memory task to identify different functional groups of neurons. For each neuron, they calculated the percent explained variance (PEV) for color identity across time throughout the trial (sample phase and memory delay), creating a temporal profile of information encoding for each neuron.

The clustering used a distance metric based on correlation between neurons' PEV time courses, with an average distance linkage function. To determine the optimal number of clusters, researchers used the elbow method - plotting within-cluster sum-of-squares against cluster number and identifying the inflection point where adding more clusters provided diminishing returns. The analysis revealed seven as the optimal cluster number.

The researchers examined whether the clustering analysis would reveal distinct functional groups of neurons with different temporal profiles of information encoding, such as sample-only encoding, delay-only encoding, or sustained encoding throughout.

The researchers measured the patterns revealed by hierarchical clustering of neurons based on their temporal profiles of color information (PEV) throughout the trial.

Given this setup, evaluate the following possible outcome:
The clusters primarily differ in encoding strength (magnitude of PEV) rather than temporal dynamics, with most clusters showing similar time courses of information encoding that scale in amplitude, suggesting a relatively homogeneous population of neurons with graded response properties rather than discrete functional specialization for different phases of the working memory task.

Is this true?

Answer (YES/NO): NO